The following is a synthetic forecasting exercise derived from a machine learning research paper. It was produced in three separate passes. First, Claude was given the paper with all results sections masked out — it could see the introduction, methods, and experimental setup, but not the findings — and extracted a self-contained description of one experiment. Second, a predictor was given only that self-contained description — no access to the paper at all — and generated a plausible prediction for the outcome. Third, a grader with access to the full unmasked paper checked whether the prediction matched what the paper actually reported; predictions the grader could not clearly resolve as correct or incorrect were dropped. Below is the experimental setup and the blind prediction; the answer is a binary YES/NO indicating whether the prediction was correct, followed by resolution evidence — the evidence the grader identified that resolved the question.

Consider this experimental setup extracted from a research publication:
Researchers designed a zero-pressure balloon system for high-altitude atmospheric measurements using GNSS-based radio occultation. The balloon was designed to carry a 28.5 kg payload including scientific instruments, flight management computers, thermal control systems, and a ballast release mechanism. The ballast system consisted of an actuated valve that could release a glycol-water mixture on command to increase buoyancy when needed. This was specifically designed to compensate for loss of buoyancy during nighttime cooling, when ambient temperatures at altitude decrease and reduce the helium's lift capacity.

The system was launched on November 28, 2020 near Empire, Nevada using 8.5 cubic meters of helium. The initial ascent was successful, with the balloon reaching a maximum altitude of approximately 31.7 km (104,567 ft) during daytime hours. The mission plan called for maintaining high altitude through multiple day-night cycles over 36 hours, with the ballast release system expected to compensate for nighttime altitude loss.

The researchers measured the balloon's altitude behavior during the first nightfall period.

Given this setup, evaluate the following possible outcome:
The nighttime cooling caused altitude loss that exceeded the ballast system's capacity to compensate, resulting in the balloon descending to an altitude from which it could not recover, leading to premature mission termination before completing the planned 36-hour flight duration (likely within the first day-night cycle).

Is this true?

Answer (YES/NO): NO